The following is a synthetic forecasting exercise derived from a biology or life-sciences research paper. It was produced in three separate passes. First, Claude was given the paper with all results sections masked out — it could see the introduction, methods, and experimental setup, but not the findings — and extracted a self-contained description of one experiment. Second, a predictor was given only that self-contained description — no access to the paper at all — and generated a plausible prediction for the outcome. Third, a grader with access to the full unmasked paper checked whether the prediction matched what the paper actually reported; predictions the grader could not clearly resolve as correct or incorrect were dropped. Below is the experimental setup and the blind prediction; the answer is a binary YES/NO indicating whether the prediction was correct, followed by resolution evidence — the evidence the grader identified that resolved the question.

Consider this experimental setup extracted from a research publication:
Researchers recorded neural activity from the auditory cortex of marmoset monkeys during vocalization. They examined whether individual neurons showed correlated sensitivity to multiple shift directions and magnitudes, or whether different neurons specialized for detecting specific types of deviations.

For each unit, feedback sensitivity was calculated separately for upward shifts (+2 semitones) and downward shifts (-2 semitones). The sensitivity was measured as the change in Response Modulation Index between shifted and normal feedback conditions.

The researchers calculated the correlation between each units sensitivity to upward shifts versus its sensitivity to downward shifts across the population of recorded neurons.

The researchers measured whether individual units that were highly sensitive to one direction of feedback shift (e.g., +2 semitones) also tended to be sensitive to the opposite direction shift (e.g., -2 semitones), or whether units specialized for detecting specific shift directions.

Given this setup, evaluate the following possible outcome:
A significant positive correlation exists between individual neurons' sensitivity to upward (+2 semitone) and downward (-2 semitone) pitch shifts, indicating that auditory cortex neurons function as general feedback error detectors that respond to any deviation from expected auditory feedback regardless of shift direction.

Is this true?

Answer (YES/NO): YES